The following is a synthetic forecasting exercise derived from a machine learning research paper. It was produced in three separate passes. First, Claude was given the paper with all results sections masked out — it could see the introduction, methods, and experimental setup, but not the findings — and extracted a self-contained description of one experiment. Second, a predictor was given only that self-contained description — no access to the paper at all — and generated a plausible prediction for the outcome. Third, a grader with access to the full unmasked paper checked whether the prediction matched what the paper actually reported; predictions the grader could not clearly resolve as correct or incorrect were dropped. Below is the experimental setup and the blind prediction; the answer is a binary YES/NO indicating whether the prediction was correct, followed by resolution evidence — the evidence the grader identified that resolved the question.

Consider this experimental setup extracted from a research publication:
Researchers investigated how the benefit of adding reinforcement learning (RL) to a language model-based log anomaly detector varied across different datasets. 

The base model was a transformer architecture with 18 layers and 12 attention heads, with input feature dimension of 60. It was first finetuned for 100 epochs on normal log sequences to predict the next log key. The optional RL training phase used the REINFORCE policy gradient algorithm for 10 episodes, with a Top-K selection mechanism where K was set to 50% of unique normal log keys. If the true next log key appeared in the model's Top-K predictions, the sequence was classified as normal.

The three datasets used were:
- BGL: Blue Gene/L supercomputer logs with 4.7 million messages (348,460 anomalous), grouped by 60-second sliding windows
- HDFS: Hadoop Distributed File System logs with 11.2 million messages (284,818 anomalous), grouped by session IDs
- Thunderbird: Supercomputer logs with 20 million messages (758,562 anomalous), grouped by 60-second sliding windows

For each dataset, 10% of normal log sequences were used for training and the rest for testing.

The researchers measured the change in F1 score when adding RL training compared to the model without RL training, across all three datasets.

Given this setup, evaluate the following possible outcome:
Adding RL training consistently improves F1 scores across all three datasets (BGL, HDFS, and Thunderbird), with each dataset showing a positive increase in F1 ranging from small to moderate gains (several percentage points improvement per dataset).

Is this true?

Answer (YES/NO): NO